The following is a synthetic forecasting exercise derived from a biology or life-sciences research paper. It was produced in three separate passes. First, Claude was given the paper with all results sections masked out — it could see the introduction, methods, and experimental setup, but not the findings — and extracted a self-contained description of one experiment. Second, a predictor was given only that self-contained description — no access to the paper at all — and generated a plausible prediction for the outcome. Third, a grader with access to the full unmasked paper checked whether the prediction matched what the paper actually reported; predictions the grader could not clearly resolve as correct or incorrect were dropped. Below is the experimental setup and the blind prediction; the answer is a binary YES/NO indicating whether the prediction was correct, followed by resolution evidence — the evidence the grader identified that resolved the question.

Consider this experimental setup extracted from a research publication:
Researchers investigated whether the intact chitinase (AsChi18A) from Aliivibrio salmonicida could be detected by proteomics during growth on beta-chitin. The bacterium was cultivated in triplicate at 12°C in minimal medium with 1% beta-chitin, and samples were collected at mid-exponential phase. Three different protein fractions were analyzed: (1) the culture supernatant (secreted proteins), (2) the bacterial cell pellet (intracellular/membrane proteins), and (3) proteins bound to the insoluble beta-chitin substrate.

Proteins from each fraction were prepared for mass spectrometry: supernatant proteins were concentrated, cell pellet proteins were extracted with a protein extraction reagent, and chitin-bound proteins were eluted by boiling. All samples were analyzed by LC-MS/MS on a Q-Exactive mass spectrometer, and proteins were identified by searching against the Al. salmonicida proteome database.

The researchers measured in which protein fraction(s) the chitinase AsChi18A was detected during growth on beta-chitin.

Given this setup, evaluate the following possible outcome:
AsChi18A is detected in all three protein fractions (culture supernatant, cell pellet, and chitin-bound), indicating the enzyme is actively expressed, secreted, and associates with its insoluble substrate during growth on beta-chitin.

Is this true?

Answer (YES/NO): NO